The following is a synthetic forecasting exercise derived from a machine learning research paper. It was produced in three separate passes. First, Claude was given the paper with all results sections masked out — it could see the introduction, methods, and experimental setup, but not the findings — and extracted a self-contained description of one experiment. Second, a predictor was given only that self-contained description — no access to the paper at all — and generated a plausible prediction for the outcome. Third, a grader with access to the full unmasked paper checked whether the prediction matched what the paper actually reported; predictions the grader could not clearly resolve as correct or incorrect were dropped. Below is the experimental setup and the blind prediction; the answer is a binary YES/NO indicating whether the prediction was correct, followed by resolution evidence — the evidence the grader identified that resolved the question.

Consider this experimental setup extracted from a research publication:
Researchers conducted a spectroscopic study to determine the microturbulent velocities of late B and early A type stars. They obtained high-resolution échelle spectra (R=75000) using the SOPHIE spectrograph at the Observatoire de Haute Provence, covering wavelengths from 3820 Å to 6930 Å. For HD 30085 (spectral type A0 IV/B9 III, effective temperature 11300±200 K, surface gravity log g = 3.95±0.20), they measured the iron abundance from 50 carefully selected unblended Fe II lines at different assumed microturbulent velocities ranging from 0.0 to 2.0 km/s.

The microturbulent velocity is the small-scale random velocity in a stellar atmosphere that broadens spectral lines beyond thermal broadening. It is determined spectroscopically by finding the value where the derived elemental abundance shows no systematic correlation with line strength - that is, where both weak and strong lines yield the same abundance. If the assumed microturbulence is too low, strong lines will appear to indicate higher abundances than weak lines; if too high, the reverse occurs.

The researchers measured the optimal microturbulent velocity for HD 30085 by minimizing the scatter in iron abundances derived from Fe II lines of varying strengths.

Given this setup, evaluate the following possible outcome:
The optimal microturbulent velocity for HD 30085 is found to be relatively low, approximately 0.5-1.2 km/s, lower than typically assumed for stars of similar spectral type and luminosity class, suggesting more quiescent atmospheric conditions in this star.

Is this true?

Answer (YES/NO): NO